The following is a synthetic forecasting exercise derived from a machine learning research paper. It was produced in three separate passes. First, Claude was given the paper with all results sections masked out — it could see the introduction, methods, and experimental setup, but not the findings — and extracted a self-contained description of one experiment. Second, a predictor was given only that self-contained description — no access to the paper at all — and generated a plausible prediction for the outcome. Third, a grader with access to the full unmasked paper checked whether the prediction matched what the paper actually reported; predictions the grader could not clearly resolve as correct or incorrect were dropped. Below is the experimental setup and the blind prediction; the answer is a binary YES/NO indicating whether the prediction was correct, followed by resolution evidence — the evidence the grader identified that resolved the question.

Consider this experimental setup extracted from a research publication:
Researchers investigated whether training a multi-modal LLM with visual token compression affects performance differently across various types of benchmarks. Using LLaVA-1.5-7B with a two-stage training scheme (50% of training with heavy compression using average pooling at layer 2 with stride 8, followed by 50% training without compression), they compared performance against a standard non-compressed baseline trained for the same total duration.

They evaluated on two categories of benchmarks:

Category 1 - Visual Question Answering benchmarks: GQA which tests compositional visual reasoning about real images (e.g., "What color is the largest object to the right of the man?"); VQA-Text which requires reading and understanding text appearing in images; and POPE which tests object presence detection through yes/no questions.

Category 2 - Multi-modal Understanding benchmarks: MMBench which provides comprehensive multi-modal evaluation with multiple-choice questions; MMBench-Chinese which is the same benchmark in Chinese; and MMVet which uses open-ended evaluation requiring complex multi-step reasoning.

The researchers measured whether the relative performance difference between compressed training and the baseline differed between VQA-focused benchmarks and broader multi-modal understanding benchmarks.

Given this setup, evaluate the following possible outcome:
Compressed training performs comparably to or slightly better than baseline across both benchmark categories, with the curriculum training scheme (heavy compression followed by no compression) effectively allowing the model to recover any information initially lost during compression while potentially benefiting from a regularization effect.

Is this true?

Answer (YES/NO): NO